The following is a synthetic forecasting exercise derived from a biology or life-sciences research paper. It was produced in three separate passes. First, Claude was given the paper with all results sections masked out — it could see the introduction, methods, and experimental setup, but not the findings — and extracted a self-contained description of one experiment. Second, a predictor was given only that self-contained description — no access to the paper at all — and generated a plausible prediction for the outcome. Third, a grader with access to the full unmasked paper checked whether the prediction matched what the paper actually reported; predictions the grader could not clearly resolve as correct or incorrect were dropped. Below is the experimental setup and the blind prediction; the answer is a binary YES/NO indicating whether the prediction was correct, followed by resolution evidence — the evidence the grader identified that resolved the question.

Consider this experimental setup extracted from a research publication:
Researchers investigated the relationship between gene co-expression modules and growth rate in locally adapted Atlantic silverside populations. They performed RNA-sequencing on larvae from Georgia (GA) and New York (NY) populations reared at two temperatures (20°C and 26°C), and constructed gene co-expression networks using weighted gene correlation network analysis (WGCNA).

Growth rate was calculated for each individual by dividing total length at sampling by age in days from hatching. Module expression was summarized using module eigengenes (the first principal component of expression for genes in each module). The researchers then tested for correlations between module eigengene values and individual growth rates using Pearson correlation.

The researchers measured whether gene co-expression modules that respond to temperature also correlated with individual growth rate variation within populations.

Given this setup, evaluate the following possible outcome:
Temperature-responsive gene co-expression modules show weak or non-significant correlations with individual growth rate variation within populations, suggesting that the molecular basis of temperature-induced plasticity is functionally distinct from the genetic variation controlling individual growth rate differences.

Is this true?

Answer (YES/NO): NO